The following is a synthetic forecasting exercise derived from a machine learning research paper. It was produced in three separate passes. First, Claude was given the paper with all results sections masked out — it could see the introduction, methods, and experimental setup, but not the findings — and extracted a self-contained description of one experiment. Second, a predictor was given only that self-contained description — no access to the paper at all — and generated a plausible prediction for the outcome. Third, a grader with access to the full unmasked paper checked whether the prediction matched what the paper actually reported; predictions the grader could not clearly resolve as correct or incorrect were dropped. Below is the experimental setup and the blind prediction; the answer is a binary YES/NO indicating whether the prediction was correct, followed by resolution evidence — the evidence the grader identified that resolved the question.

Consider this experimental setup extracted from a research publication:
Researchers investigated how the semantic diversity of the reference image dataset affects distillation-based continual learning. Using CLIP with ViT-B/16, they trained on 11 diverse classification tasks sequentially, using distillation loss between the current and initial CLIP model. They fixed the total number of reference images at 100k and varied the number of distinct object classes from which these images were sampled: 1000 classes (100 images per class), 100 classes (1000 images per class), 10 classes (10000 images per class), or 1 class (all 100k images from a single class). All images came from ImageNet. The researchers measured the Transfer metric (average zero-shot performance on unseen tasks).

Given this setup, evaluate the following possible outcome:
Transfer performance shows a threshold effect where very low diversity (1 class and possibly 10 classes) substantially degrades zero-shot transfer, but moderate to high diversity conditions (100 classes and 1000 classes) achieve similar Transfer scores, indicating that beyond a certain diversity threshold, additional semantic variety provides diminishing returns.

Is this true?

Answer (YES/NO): YES